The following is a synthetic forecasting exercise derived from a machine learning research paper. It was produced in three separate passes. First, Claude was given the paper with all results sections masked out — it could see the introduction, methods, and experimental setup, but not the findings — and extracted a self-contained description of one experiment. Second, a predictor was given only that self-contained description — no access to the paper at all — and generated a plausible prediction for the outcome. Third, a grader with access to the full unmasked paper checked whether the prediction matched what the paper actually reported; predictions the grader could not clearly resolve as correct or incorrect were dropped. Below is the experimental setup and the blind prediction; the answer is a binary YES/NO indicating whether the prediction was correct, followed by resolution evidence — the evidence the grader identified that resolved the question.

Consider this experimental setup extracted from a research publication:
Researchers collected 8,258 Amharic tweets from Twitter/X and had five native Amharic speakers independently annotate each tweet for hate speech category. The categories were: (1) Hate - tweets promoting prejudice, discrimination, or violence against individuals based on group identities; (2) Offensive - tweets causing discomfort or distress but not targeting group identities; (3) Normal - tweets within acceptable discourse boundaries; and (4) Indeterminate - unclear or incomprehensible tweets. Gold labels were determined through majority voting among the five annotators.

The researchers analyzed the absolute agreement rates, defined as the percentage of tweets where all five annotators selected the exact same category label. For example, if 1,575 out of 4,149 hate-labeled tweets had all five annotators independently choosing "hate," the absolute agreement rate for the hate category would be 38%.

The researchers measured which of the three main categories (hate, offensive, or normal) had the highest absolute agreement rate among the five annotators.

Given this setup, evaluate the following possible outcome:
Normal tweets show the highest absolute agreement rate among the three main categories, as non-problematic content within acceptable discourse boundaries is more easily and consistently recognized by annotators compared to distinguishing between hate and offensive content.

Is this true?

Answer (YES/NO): YES